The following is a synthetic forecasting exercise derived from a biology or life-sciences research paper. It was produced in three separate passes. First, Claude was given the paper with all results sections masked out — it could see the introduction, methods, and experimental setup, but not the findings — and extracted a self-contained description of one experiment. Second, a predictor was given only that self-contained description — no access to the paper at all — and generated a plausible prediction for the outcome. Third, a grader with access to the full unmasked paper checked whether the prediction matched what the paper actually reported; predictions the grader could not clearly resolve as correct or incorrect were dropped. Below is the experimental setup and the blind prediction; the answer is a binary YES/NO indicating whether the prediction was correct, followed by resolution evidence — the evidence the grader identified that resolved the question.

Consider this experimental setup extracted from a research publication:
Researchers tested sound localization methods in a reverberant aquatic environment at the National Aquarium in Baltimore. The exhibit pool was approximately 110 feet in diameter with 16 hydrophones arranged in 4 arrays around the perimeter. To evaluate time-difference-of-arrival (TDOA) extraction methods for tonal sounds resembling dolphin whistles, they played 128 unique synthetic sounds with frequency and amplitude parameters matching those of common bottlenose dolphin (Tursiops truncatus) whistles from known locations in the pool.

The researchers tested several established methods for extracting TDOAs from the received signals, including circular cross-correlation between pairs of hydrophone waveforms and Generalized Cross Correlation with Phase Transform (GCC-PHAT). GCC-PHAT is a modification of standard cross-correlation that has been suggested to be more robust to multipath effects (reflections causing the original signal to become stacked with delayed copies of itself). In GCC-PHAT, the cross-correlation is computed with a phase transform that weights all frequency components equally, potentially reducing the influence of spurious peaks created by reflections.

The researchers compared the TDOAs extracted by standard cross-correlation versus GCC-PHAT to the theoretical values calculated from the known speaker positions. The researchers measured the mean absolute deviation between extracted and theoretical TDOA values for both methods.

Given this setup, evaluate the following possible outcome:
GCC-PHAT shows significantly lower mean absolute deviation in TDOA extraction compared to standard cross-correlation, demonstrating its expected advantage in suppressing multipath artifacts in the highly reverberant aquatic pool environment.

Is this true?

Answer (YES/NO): YES